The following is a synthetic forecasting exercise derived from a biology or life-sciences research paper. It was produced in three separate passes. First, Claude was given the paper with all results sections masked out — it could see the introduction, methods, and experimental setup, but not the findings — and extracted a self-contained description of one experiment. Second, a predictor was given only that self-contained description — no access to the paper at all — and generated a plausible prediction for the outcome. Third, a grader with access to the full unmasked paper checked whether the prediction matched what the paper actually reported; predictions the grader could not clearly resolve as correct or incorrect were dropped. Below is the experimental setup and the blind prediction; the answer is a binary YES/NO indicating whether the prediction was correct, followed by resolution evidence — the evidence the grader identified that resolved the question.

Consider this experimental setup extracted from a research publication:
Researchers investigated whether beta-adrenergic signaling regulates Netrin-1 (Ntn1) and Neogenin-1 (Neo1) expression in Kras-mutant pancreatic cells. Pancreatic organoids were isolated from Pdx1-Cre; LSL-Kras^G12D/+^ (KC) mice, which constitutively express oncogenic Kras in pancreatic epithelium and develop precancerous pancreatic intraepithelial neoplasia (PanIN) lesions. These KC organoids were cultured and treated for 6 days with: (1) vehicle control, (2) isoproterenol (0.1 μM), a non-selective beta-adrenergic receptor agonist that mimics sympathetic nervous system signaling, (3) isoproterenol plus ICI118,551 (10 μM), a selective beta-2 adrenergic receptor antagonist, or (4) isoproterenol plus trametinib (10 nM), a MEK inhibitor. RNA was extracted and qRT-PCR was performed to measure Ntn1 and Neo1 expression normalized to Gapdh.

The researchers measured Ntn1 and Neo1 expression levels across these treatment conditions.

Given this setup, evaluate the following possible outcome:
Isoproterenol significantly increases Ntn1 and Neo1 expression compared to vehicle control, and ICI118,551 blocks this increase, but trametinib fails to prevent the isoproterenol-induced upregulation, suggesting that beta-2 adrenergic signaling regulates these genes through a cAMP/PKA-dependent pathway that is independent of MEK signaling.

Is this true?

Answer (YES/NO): NO